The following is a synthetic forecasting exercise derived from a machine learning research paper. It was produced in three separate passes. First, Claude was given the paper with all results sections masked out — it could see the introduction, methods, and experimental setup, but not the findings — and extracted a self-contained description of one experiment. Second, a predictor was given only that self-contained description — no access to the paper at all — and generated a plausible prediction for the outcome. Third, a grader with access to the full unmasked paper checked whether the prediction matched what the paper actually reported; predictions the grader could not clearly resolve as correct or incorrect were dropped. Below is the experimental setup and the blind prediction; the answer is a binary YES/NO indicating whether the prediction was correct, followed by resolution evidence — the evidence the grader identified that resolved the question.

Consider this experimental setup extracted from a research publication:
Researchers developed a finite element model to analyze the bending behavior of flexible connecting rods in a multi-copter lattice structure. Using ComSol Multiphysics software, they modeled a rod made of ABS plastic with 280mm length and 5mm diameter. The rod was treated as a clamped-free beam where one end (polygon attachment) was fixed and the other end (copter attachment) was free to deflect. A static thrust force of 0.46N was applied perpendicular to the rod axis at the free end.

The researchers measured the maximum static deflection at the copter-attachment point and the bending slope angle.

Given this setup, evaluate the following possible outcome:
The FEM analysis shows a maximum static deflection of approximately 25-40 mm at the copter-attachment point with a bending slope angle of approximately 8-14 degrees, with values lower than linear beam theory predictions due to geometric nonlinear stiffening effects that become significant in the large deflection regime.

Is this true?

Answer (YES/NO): NO